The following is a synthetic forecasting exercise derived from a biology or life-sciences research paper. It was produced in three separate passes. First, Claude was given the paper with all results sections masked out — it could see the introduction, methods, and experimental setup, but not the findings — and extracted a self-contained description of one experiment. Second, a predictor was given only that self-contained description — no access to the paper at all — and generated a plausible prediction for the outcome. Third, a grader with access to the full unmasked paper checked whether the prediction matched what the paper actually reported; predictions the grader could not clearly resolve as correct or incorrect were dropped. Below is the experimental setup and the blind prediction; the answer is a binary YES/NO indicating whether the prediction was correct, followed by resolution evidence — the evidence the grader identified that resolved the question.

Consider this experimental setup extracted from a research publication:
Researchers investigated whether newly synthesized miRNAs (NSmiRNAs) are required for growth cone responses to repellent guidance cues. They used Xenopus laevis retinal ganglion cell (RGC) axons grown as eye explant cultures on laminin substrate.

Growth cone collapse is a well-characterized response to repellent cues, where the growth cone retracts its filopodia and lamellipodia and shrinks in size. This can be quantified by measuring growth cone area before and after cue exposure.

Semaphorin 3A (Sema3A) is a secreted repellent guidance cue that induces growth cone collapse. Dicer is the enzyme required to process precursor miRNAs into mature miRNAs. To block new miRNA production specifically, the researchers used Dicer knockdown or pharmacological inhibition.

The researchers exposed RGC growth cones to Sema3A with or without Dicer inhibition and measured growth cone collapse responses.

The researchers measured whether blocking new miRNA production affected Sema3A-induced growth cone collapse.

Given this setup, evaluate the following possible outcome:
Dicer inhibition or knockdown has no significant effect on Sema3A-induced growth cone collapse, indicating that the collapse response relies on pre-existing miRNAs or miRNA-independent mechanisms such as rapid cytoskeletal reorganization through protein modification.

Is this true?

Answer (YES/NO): NO